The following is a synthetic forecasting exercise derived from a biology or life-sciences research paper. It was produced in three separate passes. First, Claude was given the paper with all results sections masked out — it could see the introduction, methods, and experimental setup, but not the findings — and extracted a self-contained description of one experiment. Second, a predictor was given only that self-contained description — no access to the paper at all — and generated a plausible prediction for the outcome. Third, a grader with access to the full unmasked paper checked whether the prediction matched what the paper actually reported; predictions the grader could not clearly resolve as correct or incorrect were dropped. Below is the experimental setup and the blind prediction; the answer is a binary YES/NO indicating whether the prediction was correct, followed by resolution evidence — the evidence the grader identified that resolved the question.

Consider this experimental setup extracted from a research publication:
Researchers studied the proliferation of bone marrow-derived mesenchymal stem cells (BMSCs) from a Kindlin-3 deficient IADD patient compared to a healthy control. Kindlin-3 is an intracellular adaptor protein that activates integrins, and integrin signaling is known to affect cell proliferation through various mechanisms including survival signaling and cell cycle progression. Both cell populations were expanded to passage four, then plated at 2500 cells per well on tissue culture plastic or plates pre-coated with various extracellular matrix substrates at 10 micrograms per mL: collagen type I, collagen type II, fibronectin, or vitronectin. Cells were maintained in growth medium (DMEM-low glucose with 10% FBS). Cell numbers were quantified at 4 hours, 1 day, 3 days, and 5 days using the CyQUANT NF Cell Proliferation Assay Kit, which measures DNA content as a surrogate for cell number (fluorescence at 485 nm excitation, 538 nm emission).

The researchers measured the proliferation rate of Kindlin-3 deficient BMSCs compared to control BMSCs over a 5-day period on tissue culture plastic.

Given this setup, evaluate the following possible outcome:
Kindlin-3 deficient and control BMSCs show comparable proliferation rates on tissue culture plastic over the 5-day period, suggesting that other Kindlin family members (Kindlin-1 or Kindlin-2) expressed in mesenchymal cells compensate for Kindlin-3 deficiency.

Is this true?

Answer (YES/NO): NO